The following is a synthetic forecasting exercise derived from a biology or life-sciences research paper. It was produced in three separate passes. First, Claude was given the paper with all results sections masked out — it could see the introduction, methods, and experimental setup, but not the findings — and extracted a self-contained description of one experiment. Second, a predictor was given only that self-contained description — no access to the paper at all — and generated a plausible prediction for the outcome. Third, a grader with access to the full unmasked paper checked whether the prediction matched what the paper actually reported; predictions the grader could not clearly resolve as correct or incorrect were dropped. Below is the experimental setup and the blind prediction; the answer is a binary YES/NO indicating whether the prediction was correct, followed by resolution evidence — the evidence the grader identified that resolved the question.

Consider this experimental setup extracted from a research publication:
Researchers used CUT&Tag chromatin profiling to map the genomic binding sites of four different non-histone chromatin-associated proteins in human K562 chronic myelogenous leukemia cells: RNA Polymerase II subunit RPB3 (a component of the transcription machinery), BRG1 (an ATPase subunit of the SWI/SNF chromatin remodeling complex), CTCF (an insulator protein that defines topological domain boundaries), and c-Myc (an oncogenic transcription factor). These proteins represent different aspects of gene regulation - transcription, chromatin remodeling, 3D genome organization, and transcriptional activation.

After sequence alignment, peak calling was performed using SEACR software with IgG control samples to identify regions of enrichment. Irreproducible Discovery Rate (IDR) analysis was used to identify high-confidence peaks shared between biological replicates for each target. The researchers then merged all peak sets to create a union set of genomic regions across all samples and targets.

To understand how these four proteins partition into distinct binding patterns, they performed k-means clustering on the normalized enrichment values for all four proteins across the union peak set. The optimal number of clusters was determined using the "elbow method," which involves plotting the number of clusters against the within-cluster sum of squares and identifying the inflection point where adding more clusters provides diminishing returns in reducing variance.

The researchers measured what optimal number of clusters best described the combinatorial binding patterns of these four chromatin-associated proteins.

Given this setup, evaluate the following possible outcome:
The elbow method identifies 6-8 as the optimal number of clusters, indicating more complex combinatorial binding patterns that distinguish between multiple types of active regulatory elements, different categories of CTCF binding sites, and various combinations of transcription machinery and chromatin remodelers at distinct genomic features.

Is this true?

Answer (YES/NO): NO